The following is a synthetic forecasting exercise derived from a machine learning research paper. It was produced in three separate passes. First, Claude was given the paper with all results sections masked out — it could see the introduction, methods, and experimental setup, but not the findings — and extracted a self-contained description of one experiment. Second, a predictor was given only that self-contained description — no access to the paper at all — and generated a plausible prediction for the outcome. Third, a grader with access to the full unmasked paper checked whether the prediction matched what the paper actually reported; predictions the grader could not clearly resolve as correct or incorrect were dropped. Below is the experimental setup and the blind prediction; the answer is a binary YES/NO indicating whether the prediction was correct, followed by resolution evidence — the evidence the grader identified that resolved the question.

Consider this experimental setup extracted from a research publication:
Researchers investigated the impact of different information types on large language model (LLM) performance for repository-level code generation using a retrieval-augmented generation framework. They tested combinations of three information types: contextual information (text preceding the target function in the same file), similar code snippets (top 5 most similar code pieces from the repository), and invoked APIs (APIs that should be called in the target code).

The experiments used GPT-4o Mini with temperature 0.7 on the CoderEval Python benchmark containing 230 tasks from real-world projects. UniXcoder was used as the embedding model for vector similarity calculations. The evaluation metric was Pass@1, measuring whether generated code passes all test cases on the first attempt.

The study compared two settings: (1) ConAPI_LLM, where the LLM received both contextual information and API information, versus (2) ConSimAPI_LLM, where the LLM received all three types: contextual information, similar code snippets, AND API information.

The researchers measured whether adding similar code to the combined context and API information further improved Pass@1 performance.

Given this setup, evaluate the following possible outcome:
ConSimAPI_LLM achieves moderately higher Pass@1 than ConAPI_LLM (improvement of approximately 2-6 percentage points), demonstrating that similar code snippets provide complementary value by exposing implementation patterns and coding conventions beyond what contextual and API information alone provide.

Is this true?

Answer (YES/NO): NO